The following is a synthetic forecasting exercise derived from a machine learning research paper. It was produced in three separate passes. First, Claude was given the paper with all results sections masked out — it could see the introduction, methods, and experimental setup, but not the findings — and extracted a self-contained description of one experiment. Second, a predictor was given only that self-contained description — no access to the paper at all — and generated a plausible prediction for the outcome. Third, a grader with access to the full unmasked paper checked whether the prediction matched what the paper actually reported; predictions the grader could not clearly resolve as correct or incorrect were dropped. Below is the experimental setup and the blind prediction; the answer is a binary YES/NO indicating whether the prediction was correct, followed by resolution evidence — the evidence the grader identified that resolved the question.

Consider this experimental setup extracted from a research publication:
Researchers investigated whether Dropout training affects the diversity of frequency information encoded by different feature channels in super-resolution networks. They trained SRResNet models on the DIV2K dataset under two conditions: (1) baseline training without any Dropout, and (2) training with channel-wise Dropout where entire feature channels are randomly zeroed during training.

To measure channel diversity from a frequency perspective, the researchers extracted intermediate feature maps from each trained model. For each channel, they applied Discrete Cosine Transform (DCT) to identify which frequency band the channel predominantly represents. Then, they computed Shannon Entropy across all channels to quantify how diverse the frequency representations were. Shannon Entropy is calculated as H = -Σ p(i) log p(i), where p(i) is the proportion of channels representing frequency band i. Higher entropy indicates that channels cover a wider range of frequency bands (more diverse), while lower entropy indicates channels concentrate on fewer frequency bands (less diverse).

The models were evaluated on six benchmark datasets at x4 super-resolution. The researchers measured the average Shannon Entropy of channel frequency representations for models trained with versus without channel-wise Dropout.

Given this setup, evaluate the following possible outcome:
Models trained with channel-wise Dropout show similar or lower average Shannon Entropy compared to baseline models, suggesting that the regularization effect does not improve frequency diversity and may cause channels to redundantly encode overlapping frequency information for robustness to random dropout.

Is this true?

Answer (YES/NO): YES